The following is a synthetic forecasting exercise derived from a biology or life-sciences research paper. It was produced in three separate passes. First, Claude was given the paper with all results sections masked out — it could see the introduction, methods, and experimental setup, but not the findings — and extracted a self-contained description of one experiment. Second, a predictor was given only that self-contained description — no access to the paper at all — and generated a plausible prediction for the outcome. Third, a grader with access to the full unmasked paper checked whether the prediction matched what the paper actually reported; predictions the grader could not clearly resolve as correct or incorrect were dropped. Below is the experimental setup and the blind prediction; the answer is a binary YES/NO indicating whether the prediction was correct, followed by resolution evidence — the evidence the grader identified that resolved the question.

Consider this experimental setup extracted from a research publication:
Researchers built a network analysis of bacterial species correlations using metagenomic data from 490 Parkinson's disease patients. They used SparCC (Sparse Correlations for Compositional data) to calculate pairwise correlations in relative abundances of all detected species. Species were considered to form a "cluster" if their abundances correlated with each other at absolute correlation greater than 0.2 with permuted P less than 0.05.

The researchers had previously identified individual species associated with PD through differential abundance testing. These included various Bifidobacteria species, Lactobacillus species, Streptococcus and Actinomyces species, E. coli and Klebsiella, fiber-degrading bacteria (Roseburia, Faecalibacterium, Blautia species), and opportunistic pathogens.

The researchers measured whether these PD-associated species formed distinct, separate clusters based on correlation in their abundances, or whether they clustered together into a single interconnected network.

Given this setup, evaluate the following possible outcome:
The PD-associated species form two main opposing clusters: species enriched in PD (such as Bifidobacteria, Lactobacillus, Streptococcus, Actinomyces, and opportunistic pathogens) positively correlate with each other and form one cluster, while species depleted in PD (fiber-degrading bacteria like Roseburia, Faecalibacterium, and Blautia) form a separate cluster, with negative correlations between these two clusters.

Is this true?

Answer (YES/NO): NO